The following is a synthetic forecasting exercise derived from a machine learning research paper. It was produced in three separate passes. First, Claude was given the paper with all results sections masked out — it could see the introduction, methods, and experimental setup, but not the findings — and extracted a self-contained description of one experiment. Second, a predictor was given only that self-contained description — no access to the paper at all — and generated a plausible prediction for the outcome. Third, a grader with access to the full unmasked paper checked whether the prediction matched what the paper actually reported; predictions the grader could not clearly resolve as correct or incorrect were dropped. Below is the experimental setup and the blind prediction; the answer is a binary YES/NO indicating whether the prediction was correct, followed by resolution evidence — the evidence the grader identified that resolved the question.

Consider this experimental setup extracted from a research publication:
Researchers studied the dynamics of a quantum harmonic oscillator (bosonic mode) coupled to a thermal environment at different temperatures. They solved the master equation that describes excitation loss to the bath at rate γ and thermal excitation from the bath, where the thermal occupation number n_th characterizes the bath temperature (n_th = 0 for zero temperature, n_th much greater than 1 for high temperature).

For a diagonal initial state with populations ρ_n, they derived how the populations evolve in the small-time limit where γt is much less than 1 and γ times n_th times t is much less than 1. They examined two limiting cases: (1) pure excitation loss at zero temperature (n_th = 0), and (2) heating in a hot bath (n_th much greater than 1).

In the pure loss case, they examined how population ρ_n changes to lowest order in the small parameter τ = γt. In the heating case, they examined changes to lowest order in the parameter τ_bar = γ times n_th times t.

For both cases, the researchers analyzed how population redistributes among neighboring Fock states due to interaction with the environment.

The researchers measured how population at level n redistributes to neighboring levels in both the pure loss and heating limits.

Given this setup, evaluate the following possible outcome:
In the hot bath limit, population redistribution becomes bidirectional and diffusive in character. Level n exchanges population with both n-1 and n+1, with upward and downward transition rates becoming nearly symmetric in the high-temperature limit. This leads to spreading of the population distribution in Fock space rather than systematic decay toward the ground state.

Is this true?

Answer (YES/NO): YES